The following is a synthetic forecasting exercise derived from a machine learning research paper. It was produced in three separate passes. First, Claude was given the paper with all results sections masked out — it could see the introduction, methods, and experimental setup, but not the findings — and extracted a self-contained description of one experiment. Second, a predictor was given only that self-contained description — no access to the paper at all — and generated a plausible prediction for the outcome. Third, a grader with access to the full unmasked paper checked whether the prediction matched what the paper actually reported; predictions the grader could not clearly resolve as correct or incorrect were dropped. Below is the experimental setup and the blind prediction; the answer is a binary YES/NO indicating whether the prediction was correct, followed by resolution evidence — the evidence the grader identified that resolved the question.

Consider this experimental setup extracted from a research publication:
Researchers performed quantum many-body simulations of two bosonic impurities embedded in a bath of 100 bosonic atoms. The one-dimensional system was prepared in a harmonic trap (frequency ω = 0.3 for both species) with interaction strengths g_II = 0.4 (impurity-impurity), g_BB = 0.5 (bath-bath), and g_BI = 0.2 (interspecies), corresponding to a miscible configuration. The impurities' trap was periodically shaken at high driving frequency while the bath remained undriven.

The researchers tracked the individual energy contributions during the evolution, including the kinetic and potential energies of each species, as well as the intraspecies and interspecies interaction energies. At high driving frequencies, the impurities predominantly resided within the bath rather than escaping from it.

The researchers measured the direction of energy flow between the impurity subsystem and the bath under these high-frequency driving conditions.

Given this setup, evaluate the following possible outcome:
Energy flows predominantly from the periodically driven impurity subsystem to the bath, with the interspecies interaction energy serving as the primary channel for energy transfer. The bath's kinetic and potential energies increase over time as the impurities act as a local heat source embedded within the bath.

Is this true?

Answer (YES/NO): YES